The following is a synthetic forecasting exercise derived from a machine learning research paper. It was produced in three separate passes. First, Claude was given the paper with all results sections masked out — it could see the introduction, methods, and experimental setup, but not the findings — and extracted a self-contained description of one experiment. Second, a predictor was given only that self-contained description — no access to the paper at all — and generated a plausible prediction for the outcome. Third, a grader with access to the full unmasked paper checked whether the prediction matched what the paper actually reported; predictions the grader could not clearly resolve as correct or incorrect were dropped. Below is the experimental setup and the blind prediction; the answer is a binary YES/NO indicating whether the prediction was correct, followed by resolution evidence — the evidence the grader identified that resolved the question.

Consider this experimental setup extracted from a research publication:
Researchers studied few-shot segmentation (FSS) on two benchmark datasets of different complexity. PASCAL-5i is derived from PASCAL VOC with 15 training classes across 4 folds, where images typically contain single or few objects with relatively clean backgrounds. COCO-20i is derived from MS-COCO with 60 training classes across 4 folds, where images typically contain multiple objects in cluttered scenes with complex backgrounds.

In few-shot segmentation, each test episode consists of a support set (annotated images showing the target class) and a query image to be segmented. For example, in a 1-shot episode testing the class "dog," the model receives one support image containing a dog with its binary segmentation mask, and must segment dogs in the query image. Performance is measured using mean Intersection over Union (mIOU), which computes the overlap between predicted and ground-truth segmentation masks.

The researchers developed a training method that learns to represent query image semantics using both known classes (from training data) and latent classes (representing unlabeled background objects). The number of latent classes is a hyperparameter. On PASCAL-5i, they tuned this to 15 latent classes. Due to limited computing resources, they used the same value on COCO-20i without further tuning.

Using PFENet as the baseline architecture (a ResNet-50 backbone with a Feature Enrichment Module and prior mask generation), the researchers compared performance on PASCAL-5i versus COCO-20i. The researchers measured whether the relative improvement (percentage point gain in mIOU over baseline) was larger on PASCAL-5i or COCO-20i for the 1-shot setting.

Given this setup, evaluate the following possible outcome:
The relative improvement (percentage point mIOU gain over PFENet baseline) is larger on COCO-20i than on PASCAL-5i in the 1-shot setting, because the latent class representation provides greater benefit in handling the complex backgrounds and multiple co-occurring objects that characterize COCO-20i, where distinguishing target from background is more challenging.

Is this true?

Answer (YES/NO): YES